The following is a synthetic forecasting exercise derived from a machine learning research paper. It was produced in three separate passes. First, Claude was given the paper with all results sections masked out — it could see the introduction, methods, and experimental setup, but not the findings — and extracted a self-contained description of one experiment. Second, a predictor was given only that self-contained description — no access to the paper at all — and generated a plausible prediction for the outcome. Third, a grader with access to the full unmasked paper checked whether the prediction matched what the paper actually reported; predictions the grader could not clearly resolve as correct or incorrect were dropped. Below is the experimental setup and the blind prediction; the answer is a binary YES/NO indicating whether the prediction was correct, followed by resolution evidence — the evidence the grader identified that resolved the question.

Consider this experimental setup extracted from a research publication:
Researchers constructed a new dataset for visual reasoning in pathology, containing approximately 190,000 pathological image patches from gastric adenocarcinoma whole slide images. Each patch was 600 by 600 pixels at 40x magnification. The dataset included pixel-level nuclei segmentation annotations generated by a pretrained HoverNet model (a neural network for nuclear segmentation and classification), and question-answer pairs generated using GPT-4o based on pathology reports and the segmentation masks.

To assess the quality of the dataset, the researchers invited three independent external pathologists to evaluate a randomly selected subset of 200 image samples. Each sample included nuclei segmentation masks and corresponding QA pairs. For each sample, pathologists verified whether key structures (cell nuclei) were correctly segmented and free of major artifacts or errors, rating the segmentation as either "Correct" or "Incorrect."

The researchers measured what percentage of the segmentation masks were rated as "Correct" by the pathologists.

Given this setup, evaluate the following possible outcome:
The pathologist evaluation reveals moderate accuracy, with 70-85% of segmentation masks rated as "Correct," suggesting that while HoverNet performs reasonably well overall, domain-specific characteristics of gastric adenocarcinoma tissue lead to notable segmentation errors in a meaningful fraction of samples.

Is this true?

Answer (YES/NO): NO